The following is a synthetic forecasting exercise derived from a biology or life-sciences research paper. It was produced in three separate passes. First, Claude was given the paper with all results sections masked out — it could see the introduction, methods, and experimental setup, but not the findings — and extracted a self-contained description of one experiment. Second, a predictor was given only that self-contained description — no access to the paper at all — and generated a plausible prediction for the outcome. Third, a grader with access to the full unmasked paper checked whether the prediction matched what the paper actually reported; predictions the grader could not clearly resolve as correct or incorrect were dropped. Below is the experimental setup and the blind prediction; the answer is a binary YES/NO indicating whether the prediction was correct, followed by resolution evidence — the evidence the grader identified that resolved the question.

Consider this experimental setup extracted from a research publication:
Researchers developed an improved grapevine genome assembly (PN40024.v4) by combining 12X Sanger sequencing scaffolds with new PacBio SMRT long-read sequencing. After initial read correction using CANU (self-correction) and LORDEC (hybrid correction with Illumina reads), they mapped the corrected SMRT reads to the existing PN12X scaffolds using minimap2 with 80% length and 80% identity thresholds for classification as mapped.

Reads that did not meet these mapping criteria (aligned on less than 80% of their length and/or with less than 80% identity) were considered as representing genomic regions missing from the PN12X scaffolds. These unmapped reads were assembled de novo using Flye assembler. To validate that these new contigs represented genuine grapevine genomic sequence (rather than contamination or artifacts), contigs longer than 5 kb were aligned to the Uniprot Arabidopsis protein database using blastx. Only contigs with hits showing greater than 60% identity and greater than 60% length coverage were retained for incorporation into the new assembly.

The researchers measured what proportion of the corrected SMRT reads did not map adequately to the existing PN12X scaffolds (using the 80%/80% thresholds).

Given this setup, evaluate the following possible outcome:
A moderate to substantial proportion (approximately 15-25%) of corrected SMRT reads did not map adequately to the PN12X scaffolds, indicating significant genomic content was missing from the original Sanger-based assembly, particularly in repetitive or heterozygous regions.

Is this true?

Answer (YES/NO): YES